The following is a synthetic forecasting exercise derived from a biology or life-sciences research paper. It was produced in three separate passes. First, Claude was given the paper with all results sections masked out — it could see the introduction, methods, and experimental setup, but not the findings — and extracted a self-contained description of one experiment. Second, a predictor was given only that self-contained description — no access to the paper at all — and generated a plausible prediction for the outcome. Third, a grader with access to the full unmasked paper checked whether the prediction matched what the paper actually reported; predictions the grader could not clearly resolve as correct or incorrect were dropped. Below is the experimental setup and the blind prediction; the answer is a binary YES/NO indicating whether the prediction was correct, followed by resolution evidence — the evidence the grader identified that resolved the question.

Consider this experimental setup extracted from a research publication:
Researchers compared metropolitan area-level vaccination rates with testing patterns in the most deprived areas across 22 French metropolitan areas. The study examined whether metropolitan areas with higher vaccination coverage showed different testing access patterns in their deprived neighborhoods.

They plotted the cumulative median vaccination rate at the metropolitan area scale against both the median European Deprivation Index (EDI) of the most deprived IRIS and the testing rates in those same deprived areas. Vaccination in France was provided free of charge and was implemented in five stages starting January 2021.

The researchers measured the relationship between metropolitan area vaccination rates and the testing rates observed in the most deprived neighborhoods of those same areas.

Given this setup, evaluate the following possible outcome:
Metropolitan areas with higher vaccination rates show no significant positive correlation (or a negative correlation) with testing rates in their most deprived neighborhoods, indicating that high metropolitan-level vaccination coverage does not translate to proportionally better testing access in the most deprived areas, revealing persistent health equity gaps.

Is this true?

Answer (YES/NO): YES